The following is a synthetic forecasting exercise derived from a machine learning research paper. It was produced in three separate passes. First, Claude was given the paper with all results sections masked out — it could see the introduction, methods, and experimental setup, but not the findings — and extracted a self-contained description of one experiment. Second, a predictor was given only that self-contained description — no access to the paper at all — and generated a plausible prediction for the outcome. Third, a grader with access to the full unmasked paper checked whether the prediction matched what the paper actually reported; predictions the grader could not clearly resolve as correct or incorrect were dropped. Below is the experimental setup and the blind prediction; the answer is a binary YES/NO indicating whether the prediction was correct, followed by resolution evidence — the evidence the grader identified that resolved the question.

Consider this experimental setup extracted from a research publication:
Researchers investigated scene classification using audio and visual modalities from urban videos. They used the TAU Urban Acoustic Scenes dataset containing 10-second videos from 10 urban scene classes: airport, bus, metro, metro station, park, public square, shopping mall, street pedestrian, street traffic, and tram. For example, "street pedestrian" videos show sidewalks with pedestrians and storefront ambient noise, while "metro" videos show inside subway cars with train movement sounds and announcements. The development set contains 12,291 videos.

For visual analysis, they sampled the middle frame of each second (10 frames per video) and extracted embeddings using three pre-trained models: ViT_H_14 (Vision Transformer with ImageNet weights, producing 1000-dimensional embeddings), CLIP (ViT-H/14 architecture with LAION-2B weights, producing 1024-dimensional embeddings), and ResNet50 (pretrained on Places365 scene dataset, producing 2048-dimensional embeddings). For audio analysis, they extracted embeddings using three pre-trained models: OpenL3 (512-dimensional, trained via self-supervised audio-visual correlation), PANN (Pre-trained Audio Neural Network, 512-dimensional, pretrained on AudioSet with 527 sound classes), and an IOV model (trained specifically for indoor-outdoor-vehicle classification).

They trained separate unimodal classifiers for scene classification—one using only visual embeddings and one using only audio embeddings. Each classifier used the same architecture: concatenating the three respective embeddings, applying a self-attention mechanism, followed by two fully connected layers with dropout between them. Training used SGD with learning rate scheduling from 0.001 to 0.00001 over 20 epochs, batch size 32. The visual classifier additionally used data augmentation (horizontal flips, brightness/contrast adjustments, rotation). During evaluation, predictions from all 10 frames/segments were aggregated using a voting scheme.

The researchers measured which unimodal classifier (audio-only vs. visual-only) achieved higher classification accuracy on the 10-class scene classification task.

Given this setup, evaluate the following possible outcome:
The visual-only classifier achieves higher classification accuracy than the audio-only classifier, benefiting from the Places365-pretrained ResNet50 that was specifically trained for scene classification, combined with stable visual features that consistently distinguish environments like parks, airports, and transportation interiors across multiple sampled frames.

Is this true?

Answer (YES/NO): YES